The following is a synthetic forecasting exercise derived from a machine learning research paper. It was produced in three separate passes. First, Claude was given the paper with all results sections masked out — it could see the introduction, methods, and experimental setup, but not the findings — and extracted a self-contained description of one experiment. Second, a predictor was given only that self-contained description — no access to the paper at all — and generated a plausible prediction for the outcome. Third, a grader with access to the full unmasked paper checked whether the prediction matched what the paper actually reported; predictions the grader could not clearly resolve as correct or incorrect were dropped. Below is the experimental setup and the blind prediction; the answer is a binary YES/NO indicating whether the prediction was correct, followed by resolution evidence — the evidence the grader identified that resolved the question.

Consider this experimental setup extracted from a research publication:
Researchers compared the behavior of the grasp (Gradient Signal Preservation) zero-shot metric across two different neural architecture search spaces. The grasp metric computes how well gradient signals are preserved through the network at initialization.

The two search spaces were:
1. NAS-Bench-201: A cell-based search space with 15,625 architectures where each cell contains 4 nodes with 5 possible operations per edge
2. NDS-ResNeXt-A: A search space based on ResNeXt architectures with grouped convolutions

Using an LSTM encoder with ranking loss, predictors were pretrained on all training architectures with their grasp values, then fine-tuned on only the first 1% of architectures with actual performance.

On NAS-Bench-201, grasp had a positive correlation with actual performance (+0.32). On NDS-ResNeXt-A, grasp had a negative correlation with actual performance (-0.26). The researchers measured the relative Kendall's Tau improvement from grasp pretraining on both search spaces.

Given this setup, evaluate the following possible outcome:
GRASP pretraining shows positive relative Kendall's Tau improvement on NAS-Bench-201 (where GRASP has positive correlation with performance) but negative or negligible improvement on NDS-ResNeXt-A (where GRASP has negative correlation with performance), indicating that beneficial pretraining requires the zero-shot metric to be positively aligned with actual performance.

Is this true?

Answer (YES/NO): NO